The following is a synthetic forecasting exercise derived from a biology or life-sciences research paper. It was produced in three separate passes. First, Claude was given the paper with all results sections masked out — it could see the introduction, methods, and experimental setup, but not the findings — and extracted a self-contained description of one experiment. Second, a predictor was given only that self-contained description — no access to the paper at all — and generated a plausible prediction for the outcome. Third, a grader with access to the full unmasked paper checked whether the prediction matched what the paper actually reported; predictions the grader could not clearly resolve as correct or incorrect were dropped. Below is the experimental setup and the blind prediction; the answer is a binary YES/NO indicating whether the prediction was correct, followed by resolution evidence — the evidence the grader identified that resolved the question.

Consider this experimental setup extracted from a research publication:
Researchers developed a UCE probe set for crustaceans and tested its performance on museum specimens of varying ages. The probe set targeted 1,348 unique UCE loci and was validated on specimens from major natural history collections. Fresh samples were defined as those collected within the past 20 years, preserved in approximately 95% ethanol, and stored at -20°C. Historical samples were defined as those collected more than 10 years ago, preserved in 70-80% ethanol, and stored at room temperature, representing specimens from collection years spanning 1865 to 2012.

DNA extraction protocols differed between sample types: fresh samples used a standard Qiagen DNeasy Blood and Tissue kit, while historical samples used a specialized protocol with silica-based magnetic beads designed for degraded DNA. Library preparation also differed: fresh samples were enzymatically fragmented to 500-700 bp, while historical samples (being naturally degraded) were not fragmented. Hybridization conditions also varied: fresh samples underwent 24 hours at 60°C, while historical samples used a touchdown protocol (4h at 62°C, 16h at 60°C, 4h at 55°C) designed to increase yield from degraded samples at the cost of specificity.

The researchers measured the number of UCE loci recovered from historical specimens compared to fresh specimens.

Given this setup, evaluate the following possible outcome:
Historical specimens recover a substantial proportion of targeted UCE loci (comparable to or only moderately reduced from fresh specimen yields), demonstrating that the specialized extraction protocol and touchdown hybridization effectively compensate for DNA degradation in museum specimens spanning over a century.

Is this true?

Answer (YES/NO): NO